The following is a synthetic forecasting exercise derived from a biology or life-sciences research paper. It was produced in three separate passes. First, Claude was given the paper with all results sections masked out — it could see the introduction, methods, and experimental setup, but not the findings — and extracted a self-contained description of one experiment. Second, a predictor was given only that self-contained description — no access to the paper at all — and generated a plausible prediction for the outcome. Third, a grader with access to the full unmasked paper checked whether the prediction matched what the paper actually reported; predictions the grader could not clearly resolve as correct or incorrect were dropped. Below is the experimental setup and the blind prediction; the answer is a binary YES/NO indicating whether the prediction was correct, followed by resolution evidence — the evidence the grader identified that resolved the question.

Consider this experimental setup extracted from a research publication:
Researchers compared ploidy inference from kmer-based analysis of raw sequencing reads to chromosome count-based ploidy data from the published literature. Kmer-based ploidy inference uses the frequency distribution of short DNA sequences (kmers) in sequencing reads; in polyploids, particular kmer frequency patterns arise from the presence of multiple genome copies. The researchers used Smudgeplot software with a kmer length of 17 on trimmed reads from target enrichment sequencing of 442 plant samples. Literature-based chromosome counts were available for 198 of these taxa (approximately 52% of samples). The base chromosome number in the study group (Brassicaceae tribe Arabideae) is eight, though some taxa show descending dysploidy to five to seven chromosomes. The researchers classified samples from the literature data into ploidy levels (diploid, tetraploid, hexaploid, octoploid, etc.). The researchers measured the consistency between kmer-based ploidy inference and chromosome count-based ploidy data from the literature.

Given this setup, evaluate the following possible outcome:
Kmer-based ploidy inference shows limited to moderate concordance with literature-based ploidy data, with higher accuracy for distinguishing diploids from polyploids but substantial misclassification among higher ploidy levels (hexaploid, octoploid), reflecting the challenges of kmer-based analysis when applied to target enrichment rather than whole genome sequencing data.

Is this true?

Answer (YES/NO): NO